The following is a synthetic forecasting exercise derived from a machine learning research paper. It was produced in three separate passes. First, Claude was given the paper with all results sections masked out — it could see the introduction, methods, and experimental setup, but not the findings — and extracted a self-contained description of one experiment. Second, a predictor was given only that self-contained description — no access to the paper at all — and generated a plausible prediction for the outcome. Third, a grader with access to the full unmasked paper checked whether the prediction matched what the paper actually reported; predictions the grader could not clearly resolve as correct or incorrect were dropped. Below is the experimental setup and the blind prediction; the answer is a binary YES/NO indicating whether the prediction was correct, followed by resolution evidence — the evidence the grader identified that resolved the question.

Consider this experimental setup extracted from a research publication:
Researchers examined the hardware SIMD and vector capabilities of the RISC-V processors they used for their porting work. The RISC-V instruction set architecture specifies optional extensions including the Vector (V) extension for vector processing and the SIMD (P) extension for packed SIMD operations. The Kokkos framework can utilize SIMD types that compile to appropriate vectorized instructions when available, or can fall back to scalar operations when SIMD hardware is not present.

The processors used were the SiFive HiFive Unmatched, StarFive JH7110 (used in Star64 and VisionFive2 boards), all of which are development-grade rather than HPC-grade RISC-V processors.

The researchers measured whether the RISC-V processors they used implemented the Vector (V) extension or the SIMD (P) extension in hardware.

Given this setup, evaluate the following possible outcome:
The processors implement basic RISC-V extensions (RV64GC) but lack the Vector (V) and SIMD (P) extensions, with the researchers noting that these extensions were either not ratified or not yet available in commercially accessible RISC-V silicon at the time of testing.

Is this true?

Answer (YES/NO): NO